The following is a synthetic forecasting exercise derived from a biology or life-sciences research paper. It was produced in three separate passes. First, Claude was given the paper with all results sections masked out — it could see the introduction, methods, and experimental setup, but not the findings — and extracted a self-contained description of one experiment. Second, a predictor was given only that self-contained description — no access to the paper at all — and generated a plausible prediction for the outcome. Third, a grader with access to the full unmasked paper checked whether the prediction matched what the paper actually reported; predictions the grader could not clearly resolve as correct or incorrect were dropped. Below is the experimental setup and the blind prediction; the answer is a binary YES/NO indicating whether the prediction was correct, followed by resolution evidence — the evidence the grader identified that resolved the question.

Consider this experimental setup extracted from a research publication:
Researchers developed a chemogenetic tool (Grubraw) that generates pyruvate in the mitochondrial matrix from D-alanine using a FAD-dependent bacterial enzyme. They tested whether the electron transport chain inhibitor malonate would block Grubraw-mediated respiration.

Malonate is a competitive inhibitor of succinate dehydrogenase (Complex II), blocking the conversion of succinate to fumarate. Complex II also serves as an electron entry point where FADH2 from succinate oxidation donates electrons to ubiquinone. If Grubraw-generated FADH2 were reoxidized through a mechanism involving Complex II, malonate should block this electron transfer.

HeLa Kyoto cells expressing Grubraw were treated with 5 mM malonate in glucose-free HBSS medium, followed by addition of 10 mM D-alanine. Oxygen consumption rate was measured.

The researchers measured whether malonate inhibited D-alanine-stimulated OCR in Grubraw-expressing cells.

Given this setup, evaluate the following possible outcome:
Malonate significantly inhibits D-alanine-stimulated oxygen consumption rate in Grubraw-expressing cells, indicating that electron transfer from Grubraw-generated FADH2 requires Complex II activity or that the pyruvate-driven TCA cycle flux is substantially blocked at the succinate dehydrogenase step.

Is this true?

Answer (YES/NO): NO